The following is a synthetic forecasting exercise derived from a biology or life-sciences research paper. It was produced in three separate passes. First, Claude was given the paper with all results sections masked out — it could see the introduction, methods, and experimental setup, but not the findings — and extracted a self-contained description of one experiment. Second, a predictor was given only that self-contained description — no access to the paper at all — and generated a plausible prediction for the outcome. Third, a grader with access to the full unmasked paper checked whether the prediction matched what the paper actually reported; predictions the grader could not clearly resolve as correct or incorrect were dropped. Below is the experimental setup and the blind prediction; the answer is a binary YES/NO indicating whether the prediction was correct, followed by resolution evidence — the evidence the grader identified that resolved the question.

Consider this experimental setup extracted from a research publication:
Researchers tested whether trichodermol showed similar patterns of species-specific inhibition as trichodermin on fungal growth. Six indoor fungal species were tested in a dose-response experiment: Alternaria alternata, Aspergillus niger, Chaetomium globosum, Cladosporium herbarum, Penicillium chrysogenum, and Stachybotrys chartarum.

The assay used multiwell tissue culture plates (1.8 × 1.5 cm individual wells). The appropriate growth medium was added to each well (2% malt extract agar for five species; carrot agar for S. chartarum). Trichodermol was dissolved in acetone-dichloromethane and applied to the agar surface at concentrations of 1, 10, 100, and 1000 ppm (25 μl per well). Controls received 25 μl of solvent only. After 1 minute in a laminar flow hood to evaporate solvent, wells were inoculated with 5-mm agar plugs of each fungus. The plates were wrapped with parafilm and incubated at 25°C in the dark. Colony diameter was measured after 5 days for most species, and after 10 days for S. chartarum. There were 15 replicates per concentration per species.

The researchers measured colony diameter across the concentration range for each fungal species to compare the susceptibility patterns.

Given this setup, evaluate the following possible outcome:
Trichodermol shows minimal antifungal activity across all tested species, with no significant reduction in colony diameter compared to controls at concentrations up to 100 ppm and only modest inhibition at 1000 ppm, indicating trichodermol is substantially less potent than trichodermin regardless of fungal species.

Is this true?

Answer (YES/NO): NO